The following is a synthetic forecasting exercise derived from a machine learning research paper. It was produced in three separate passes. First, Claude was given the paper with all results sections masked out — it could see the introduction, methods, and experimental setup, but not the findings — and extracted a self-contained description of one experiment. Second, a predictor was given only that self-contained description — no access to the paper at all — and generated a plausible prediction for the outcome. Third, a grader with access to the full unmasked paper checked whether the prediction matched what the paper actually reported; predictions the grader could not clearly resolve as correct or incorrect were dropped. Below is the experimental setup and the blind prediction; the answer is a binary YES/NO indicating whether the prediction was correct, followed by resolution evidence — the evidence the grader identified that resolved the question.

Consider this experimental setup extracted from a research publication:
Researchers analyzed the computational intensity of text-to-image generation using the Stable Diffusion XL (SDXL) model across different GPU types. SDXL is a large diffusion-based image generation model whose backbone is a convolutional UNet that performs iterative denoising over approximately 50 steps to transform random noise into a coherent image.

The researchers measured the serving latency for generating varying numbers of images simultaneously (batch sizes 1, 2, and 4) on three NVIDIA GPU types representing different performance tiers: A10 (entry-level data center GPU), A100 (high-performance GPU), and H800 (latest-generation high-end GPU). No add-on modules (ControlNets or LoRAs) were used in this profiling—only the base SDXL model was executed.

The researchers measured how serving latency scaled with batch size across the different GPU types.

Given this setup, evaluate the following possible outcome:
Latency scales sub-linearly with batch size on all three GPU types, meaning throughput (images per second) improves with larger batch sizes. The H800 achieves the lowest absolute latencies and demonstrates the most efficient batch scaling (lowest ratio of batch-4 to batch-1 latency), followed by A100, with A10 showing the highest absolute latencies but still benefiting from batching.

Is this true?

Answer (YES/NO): NO